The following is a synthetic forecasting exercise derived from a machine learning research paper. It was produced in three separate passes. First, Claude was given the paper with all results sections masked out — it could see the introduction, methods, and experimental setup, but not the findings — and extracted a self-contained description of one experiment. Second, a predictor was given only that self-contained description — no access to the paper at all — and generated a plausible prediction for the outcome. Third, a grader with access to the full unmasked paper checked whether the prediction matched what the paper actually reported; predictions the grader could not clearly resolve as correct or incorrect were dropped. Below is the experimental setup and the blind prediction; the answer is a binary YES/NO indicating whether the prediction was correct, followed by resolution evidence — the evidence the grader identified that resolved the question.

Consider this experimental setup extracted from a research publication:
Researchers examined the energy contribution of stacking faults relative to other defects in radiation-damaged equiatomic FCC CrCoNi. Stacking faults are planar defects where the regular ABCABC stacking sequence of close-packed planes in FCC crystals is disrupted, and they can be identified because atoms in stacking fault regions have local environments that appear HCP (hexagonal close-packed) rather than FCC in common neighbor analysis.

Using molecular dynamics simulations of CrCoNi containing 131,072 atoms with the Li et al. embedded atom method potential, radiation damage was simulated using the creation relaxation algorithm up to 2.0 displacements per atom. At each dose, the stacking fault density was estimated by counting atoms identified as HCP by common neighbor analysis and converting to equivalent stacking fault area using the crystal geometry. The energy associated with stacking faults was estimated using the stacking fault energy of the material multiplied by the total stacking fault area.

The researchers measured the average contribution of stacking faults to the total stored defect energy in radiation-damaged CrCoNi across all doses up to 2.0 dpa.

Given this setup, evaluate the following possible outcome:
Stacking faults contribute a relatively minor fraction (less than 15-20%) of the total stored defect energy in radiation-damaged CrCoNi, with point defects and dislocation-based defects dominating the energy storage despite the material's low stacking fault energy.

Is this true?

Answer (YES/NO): NO